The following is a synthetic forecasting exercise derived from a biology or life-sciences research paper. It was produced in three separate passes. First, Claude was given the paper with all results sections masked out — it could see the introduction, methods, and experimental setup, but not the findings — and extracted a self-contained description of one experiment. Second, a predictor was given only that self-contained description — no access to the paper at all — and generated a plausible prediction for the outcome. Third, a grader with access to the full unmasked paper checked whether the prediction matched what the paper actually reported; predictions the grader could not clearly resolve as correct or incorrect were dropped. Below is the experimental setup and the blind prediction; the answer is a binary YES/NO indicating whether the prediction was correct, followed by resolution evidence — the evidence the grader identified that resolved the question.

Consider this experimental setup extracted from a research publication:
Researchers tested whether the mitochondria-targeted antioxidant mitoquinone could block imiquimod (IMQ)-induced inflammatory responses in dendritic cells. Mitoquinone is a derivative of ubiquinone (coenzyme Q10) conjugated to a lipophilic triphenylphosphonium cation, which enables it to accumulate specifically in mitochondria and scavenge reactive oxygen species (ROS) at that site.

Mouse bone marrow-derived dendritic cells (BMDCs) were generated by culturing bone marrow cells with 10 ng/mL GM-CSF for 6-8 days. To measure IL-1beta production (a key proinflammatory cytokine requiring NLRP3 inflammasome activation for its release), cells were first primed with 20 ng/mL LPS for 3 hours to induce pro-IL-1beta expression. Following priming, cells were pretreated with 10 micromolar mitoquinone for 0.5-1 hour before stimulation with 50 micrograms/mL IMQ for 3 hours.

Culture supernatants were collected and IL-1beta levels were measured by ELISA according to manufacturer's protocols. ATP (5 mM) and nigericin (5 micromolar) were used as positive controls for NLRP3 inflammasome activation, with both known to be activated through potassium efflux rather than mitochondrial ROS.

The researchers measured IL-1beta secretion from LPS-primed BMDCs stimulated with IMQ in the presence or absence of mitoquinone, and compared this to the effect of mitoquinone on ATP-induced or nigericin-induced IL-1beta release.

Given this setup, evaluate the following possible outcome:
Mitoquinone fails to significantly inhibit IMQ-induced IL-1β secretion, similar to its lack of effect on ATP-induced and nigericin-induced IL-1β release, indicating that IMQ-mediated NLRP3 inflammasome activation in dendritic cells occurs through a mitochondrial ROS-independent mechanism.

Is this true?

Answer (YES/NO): NO